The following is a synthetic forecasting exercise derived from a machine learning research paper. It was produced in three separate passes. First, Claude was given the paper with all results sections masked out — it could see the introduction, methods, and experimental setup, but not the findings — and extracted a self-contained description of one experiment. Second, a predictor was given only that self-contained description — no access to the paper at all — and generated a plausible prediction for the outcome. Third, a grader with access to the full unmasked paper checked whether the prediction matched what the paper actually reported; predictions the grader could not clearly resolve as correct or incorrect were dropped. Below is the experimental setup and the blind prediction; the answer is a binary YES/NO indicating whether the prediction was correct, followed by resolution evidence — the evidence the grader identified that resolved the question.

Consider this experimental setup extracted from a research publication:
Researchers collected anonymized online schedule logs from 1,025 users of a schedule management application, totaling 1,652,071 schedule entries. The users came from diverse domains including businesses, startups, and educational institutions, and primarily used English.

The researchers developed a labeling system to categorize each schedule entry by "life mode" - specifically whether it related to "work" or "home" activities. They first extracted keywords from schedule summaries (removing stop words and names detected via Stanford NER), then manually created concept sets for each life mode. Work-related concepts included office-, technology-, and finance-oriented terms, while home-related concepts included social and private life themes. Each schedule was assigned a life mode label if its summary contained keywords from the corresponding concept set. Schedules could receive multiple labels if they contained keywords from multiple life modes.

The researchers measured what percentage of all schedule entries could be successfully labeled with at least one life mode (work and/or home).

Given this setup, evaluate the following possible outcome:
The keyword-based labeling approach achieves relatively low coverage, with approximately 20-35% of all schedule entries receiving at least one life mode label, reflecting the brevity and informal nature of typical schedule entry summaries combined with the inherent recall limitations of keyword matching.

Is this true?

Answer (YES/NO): NO